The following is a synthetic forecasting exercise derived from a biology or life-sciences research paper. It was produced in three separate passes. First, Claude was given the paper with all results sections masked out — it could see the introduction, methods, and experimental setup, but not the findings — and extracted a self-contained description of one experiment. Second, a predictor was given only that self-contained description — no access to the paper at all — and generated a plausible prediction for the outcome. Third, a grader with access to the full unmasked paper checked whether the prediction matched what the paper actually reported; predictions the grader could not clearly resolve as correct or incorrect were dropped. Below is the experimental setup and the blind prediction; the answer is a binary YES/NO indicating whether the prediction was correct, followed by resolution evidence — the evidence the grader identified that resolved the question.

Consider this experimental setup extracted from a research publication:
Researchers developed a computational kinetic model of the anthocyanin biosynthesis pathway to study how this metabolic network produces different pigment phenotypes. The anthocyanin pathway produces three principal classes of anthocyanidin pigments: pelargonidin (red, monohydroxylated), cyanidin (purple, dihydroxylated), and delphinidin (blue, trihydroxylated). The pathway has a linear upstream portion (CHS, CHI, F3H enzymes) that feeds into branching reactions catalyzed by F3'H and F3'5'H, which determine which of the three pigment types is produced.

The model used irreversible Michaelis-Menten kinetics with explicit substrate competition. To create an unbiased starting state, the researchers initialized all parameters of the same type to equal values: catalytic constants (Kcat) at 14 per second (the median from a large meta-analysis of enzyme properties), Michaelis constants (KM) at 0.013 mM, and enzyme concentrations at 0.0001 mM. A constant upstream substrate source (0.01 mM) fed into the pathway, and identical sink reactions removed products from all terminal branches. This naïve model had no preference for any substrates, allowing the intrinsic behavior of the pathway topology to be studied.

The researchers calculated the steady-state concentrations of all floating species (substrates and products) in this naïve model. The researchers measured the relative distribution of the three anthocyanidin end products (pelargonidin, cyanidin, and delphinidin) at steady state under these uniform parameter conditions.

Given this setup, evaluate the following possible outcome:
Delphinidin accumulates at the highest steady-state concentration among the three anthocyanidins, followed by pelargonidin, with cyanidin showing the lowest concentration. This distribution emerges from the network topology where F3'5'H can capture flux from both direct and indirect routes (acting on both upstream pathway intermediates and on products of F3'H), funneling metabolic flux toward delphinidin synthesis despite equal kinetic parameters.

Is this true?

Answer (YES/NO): NO